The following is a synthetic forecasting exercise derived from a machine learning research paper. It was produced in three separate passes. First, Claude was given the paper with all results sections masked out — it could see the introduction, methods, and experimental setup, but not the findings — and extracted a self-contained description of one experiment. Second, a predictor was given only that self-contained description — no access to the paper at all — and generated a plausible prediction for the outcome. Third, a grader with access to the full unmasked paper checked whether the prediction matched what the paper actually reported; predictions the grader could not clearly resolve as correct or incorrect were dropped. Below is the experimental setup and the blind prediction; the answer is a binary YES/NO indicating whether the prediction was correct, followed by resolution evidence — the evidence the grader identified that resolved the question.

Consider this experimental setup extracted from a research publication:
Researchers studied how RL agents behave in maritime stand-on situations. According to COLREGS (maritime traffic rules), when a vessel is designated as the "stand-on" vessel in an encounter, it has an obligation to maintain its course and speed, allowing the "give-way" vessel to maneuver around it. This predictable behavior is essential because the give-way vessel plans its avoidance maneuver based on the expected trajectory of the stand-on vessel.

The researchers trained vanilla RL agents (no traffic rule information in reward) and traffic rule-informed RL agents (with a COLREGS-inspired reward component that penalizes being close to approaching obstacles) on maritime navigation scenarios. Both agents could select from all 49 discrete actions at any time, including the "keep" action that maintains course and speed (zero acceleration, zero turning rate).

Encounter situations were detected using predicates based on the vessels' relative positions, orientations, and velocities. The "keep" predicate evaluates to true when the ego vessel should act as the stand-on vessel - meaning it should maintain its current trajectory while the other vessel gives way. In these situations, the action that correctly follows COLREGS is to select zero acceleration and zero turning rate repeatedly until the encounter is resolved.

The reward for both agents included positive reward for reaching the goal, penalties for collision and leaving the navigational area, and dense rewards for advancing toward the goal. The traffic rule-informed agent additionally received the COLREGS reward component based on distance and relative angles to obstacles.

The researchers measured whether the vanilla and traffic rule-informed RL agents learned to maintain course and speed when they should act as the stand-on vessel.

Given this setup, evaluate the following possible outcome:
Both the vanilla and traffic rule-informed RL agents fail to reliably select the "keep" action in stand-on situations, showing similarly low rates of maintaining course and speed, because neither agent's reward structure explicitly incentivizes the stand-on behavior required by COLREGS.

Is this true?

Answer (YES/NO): YES